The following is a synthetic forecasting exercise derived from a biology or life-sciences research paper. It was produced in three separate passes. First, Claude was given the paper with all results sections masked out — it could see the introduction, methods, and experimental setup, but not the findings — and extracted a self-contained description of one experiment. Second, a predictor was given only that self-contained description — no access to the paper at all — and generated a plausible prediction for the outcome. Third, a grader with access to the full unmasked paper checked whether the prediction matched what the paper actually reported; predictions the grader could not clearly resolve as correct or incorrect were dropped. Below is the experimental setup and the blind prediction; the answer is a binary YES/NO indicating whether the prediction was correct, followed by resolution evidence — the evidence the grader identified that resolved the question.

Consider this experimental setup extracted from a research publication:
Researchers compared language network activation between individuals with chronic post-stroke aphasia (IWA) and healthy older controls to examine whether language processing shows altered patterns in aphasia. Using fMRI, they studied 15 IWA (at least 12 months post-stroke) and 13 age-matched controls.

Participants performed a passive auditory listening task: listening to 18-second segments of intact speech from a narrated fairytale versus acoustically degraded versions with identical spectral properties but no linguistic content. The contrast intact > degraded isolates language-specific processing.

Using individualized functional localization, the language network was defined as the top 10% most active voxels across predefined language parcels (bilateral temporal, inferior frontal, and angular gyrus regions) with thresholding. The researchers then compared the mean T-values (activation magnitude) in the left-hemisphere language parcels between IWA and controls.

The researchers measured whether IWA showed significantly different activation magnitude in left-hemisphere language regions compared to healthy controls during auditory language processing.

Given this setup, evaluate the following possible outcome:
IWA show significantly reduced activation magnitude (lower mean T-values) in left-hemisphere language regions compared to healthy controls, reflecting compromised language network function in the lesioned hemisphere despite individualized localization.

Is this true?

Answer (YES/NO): YES